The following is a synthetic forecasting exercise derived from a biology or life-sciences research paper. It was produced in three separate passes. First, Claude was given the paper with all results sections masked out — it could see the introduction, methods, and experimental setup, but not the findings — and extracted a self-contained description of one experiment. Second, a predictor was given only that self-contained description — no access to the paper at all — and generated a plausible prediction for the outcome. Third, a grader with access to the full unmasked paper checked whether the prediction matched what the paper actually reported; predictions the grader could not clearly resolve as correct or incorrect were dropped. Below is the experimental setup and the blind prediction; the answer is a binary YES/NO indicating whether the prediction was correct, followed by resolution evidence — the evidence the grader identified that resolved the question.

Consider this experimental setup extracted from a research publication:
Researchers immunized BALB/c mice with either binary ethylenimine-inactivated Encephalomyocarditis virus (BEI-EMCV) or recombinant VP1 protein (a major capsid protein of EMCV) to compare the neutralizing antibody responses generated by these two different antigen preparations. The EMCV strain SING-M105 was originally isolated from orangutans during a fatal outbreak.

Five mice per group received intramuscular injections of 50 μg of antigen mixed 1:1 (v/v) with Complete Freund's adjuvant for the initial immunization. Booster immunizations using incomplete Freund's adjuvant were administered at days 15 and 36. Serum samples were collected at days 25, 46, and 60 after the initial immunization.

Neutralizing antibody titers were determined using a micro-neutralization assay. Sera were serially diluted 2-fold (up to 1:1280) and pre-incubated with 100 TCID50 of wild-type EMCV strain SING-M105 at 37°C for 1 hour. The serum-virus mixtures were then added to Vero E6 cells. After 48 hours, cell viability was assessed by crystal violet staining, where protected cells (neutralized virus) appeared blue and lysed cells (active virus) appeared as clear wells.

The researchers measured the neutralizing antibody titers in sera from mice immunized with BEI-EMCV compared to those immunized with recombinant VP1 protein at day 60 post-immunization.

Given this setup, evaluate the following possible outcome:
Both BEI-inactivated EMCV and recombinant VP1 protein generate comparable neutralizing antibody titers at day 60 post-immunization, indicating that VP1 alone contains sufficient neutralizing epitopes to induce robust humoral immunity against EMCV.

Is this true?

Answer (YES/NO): NO